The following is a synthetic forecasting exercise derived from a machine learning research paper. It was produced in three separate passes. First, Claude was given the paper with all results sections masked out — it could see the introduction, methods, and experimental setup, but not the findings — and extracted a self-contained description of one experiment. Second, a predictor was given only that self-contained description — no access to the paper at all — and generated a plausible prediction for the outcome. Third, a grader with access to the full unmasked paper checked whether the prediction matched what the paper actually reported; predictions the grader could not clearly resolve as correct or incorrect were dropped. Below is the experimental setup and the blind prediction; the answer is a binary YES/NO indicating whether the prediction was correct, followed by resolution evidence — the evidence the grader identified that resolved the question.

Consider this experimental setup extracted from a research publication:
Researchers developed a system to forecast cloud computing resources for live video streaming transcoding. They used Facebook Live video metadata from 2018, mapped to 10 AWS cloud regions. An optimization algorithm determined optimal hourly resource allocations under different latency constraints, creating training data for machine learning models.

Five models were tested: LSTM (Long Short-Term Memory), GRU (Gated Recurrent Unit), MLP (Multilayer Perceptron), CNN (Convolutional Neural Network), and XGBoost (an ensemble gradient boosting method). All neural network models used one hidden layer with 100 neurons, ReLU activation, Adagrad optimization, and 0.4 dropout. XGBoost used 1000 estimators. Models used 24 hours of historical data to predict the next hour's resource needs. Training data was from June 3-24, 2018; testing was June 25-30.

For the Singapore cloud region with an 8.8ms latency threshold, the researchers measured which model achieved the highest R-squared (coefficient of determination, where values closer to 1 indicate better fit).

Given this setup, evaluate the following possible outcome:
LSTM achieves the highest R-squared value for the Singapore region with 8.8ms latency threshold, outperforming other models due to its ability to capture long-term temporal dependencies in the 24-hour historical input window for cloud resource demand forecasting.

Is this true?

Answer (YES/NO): NO